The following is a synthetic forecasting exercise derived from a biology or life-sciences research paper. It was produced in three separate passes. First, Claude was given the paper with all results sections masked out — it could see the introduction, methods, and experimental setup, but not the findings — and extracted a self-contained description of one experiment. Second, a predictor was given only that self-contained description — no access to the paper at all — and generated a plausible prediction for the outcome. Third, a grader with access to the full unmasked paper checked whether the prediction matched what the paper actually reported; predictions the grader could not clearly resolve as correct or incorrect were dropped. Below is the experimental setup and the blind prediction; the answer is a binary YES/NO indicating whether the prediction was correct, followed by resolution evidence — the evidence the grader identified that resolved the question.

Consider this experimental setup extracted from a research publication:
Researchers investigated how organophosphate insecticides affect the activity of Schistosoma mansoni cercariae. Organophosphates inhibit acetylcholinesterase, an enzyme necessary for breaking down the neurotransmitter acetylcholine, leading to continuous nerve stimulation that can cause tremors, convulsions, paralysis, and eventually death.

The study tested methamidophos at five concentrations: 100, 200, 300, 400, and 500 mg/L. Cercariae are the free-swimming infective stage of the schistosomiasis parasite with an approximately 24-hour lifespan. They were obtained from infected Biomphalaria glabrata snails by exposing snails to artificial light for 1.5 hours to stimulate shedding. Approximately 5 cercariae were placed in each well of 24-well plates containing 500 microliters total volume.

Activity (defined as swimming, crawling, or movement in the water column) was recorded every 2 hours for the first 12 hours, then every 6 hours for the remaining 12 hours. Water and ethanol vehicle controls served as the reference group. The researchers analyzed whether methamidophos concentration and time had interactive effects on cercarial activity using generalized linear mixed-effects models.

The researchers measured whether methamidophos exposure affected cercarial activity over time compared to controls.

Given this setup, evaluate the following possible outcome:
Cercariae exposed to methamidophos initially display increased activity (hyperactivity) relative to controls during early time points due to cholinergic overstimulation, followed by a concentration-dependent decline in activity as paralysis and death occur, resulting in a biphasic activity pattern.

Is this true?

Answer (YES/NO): NO